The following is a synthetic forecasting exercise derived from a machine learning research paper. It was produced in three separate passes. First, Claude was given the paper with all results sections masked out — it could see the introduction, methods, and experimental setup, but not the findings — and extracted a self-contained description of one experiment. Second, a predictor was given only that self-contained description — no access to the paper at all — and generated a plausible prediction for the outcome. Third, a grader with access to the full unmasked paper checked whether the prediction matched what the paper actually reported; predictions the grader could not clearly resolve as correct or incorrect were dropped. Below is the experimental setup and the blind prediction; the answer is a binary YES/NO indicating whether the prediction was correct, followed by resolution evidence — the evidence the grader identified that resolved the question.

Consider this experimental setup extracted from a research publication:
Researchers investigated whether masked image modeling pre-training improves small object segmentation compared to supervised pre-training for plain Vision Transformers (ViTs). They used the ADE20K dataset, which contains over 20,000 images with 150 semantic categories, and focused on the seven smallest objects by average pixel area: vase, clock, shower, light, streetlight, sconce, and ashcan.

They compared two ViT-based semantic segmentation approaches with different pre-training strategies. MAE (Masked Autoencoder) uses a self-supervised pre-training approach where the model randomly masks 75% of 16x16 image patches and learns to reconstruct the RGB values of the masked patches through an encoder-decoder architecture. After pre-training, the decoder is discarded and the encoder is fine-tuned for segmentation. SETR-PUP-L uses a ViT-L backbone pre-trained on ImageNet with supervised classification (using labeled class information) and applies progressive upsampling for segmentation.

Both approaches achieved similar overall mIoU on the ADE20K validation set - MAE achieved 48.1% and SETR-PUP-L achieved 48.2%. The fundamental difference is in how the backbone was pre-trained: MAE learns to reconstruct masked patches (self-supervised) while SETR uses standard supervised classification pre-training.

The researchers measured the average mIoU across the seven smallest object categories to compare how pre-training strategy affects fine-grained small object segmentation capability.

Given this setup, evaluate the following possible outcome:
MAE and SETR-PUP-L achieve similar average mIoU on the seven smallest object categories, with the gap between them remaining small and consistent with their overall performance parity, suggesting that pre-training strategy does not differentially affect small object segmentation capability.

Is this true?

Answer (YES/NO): NO